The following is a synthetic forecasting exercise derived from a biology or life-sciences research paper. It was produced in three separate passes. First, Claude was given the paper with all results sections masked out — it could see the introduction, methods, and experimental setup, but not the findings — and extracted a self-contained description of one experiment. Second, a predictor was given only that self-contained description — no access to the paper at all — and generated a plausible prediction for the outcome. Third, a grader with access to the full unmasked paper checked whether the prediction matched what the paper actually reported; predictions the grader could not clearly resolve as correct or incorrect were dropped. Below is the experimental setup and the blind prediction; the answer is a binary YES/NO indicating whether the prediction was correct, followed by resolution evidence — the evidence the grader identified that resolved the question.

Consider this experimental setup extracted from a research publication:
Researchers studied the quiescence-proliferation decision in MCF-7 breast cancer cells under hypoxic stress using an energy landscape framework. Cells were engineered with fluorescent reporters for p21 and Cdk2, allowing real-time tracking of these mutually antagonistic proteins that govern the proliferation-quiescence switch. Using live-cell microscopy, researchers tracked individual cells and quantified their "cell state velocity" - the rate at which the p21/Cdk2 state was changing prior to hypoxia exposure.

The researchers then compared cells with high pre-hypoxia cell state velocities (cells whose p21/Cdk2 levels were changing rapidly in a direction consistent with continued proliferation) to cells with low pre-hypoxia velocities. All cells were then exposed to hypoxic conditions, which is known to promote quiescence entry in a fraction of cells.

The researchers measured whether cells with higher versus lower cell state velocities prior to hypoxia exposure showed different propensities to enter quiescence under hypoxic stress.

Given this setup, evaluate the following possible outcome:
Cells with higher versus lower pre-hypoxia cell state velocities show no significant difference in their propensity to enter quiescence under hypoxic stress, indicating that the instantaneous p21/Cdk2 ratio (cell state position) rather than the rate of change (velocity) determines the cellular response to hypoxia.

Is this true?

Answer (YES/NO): NO